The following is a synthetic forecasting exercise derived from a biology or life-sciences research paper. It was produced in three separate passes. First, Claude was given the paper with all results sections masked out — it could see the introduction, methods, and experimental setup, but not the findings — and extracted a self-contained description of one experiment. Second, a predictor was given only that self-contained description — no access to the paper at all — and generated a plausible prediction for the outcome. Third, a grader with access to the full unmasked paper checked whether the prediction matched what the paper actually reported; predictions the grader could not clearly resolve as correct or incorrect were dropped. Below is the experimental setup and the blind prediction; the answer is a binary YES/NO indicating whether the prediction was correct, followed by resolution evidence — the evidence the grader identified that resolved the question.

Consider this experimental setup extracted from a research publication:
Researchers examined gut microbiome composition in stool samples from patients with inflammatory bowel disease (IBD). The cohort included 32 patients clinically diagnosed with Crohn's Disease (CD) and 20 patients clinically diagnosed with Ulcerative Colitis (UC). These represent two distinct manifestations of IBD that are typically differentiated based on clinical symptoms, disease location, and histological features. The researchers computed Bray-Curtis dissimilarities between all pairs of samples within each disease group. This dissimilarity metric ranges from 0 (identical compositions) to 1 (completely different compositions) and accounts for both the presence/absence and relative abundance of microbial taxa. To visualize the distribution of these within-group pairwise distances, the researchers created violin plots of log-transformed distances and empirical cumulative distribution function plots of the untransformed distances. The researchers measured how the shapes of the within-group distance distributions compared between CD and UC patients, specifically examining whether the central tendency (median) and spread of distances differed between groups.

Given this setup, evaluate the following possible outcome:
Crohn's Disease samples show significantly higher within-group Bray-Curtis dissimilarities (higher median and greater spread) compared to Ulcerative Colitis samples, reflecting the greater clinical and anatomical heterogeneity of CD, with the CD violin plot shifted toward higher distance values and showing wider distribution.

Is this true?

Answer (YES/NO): NO